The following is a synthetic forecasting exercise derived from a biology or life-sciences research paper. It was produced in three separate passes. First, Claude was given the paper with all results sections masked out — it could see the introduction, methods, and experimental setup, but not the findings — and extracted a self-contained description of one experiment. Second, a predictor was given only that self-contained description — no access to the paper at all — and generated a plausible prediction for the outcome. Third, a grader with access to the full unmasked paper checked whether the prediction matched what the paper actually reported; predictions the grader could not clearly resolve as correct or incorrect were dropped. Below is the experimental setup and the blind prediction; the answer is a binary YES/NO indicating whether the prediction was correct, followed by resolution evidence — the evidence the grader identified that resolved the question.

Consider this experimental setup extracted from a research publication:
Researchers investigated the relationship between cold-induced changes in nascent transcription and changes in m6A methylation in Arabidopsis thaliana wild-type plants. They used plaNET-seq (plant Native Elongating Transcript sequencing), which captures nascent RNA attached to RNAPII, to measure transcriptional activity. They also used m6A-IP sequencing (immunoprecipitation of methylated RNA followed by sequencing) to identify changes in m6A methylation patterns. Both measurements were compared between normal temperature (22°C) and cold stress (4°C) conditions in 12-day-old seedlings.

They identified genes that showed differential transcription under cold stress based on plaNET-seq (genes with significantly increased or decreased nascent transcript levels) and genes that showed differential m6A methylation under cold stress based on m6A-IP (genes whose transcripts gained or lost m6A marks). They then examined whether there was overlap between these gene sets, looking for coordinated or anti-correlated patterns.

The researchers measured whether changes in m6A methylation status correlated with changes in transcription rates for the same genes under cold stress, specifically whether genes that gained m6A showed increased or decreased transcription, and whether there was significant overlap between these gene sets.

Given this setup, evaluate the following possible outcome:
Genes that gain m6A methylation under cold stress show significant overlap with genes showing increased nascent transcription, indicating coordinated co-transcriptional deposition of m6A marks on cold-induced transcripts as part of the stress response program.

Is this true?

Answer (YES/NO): NO